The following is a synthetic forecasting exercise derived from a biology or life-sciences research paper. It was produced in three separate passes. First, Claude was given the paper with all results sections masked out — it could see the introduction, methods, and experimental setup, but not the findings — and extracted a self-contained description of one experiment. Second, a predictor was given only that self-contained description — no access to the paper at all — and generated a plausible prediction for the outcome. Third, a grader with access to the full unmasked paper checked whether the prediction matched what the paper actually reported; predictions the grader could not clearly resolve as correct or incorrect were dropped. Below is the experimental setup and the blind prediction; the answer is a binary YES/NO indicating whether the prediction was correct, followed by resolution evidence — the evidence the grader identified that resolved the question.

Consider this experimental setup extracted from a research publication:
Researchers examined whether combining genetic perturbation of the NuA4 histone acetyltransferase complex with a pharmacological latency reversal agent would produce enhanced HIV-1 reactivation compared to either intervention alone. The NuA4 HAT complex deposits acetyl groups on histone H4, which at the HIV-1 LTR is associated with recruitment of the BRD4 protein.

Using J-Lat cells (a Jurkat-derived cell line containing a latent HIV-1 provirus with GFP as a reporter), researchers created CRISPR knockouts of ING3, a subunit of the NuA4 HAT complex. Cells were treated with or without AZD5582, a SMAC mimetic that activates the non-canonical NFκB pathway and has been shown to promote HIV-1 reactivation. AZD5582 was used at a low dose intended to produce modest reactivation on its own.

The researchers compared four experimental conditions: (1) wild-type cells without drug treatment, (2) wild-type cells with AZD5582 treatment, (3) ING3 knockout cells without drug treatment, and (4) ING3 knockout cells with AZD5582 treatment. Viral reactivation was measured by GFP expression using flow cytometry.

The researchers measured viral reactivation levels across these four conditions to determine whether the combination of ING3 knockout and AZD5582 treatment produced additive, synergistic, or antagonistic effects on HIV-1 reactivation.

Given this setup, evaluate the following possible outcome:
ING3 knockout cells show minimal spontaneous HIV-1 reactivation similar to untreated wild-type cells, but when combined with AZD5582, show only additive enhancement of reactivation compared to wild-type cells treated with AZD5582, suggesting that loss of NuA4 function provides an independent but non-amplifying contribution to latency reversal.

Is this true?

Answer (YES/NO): NO